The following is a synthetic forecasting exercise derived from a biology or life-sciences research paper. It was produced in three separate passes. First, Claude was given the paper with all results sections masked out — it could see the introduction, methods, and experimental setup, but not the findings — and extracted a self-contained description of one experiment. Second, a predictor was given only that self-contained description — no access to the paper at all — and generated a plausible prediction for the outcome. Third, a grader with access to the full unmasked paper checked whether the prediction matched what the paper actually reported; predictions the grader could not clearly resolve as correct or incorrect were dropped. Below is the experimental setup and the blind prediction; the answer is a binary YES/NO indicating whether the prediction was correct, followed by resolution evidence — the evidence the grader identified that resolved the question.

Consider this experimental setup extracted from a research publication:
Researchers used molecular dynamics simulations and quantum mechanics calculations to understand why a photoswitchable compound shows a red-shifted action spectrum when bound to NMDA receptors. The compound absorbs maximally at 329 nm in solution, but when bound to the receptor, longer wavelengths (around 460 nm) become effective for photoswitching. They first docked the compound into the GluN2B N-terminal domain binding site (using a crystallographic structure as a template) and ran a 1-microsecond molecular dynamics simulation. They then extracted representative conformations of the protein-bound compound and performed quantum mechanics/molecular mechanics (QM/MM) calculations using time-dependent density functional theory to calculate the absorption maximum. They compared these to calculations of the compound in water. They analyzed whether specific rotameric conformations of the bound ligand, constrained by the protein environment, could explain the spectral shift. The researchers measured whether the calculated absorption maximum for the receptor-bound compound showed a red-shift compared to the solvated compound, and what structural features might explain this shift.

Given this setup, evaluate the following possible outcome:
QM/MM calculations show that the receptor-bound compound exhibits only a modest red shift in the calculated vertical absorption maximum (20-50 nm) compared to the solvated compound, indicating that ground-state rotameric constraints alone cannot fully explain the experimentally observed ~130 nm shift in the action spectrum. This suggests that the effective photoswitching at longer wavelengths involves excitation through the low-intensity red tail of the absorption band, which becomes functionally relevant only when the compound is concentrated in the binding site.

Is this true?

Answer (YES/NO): NO